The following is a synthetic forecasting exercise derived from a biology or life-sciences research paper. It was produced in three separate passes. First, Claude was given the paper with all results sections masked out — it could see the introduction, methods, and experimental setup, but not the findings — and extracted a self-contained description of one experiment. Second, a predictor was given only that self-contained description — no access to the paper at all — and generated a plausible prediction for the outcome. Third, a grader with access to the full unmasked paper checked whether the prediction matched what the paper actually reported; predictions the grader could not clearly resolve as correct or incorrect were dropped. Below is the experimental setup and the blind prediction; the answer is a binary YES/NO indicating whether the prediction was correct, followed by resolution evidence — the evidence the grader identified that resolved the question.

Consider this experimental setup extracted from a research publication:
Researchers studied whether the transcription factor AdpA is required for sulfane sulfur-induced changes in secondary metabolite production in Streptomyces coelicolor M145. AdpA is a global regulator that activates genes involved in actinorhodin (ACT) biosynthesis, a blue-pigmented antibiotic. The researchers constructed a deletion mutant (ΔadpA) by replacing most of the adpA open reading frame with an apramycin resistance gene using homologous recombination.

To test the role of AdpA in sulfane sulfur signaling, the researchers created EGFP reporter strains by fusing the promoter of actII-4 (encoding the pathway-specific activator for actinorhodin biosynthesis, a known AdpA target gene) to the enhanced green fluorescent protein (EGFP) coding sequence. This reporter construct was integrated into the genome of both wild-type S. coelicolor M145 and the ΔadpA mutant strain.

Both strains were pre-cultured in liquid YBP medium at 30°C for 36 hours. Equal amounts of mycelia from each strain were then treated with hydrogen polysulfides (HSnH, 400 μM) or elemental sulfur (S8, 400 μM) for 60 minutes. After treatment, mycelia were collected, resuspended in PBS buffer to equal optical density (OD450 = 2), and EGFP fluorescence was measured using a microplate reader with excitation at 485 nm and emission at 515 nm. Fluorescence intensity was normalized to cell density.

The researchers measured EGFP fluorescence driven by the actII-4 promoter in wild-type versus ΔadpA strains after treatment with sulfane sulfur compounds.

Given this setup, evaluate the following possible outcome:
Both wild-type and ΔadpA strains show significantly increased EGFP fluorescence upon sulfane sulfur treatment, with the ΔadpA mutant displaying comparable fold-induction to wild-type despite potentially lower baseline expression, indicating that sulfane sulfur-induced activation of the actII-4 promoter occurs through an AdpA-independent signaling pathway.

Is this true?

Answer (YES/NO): NO